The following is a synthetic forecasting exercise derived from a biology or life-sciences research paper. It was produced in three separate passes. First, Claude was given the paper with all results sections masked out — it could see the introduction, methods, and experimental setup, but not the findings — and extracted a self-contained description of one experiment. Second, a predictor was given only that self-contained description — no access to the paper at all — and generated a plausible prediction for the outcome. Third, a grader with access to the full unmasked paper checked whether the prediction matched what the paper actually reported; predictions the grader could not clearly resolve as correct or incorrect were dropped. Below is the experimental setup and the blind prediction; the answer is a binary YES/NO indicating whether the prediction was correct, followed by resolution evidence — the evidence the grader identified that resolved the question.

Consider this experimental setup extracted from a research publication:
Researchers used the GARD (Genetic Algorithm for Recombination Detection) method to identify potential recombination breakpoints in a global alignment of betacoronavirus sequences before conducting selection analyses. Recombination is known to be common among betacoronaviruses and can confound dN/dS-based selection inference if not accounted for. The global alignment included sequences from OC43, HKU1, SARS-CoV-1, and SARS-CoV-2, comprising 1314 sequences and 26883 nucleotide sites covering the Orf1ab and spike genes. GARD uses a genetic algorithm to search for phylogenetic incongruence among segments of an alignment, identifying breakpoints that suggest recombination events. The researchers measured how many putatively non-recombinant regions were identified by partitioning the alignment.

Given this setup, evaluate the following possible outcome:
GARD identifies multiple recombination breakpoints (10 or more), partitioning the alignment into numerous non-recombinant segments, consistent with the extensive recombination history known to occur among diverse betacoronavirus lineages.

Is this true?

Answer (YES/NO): YES